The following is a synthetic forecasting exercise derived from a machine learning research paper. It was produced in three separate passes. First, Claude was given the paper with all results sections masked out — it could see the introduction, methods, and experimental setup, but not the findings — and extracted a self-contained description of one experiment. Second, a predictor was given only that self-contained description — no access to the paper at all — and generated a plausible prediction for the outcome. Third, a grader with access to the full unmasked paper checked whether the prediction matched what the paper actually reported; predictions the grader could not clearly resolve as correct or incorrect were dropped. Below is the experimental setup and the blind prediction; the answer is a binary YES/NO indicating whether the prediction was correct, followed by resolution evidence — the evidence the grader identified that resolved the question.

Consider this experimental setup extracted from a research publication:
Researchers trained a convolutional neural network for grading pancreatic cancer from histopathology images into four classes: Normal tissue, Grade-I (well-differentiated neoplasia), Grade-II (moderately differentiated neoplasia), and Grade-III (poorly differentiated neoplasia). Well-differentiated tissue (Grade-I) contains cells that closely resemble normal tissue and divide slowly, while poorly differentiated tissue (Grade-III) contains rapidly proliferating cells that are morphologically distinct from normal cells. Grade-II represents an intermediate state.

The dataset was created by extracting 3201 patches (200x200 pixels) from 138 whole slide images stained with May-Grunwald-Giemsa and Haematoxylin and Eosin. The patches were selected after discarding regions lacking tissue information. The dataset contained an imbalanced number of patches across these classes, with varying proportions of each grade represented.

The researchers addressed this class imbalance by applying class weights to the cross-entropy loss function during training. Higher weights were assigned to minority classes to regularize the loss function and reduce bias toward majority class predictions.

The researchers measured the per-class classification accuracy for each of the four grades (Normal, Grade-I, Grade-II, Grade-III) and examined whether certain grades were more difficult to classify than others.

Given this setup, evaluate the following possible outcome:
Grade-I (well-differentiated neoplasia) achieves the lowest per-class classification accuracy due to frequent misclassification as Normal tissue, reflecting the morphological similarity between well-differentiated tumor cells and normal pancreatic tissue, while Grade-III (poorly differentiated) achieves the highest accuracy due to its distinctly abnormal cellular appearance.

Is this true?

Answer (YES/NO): NO